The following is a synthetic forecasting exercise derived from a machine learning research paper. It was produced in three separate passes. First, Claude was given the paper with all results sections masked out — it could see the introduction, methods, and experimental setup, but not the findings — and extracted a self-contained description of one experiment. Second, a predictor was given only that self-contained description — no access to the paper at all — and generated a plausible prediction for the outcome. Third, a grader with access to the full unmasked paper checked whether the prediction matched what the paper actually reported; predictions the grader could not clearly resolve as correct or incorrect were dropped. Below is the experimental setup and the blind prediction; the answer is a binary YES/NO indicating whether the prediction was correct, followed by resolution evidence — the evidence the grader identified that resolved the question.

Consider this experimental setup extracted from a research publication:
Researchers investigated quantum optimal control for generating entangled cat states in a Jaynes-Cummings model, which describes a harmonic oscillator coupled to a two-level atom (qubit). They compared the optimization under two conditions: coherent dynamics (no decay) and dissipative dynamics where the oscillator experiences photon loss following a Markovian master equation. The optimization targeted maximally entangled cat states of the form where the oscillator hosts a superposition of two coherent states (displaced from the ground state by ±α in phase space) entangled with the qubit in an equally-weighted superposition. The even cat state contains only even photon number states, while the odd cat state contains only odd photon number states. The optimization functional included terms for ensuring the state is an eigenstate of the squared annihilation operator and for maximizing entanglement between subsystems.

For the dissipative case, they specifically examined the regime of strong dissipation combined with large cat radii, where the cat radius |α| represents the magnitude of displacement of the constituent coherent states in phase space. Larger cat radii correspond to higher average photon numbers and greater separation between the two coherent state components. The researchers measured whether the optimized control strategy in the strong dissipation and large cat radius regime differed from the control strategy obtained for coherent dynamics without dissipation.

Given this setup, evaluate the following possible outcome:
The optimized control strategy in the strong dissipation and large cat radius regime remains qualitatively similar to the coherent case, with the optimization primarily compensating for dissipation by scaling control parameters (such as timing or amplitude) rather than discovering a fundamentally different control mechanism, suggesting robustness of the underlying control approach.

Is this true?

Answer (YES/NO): NO